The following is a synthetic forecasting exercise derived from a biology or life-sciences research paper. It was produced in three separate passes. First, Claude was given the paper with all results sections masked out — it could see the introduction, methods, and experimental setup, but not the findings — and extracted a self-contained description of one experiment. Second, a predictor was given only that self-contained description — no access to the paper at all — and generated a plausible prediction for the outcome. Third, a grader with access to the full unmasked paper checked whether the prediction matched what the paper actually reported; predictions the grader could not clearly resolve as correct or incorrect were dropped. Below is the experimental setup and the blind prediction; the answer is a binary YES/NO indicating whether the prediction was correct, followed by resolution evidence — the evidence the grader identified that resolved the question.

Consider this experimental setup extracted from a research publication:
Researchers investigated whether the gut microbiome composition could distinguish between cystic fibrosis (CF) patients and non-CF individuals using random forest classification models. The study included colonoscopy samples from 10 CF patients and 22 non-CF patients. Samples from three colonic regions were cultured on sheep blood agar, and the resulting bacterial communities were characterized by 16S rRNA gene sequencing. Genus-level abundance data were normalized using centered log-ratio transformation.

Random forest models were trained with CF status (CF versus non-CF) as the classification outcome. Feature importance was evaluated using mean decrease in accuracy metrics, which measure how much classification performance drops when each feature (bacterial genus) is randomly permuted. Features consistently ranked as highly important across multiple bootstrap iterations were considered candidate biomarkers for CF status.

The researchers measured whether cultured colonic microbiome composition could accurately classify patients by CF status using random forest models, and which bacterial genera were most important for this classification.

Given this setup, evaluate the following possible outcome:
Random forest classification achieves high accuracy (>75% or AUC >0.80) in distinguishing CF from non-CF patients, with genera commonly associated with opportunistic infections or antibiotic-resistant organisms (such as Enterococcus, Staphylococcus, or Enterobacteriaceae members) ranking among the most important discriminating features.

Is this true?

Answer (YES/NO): YES